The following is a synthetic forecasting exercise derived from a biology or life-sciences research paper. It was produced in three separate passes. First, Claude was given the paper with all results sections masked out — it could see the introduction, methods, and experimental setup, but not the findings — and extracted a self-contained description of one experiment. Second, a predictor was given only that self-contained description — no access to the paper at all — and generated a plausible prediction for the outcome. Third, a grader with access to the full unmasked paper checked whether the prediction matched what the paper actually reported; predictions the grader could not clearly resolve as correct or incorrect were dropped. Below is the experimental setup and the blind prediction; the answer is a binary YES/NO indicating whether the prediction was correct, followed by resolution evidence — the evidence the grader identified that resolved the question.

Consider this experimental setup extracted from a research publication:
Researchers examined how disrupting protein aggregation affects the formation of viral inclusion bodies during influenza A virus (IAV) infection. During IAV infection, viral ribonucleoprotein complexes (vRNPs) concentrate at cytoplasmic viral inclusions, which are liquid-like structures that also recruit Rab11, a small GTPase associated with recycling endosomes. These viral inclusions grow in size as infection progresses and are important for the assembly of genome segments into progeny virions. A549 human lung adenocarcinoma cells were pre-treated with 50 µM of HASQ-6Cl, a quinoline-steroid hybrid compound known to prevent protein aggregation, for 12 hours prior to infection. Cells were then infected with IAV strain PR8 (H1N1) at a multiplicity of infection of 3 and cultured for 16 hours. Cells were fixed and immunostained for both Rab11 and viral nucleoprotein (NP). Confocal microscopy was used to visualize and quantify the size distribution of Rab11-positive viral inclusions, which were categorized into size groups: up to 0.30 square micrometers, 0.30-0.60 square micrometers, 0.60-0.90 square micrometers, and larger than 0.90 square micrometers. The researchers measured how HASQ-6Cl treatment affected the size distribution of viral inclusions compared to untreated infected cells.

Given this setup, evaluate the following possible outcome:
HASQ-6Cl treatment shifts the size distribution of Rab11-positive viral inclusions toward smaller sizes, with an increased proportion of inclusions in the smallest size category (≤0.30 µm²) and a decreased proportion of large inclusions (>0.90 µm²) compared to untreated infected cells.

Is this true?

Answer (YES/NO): YES